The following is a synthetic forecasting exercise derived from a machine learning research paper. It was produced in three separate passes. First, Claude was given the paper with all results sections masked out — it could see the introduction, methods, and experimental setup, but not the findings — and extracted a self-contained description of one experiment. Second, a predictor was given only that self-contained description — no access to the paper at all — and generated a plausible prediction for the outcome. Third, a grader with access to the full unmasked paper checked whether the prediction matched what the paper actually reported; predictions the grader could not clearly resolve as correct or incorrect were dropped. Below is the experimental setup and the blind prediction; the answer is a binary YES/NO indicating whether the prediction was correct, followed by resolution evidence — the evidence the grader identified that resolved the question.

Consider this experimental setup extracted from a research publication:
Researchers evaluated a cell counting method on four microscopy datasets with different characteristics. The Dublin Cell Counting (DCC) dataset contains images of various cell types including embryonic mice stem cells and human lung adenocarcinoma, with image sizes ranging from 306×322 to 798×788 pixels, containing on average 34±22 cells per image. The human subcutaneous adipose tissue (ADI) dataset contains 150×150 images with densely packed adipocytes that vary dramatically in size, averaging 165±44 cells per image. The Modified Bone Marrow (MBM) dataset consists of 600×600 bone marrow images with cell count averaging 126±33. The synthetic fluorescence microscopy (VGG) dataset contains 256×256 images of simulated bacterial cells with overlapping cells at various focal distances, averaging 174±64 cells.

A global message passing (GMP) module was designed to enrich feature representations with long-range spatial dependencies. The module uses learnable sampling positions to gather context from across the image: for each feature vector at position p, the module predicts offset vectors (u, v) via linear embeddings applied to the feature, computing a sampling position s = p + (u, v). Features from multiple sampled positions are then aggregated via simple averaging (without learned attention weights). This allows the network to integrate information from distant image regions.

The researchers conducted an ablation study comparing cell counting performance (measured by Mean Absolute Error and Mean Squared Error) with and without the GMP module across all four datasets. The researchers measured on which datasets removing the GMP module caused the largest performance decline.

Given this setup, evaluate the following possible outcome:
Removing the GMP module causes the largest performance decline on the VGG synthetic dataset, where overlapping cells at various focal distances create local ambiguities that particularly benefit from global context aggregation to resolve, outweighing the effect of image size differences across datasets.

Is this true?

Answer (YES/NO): NO